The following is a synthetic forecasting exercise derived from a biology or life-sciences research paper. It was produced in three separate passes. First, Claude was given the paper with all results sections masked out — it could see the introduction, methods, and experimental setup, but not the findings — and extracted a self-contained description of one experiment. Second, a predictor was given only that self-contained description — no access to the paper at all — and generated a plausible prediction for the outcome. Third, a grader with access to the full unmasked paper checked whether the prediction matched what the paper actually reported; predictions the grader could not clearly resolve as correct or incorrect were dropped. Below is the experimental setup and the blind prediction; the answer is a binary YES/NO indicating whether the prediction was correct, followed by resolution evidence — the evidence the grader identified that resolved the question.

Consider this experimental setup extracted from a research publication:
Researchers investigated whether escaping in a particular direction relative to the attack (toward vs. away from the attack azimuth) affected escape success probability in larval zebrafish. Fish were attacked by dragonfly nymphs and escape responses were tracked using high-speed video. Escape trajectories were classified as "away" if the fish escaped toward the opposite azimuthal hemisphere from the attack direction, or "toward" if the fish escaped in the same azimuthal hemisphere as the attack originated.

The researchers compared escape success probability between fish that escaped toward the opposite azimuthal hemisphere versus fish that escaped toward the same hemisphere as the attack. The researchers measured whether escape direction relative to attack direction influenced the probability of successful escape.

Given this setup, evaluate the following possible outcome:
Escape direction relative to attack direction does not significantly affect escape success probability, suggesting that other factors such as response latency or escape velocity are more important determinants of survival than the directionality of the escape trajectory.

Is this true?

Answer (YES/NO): YES